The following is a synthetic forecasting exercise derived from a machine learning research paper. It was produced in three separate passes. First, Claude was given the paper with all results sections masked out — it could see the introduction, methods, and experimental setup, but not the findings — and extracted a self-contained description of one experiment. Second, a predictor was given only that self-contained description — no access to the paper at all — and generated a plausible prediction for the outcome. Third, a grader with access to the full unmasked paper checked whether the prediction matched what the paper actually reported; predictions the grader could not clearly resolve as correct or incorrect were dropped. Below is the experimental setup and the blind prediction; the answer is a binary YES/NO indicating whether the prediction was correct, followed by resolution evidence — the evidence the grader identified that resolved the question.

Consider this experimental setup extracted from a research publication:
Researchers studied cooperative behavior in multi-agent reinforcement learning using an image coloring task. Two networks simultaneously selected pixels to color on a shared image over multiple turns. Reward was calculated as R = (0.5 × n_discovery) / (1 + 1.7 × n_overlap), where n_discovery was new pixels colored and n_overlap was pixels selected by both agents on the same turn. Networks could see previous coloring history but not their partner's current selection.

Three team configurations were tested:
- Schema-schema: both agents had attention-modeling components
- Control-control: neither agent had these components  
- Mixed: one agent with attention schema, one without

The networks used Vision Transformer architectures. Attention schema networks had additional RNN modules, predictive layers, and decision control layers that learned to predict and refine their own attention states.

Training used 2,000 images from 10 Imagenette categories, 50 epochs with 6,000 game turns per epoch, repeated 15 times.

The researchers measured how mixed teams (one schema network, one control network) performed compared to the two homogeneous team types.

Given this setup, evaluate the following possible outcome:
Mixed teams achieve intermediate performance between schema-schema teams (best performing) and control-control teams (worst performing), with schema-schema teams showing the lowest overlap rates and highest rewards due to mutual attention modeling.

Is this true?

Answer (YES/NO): YES